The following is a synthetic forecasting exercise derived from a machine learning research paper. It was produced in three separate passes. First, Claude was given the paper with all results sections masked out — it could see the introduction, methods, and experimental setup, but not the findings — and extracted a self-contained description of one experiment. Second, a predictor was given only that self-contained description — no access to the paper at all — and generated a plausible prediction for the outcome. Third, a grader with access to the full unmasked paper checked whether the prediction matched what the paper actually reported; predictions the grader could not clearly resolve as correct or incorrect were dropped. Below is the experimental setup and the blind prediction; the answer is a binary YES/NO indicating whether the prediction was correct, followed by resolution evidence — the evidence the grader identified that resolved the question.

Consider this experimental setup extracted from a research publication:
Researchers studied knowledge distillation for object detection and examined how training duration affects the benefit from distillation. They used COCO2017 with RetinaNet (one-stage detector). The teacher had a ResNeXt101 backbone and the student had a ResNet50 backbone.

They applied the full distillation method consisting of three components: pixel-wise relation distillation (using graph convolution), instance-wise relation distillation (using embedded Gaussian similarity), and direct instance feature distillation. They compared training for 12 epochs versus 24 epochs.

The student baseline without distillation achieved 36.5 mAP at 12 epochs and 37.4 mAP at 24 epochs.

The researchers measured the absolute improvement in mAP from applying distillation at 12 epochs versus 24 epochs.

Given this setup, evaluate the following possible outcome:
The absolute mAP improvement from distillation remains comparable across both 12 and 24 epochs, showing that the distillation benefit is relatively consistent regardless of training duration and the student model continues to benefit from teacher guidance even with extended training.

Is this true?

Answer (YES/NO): NO